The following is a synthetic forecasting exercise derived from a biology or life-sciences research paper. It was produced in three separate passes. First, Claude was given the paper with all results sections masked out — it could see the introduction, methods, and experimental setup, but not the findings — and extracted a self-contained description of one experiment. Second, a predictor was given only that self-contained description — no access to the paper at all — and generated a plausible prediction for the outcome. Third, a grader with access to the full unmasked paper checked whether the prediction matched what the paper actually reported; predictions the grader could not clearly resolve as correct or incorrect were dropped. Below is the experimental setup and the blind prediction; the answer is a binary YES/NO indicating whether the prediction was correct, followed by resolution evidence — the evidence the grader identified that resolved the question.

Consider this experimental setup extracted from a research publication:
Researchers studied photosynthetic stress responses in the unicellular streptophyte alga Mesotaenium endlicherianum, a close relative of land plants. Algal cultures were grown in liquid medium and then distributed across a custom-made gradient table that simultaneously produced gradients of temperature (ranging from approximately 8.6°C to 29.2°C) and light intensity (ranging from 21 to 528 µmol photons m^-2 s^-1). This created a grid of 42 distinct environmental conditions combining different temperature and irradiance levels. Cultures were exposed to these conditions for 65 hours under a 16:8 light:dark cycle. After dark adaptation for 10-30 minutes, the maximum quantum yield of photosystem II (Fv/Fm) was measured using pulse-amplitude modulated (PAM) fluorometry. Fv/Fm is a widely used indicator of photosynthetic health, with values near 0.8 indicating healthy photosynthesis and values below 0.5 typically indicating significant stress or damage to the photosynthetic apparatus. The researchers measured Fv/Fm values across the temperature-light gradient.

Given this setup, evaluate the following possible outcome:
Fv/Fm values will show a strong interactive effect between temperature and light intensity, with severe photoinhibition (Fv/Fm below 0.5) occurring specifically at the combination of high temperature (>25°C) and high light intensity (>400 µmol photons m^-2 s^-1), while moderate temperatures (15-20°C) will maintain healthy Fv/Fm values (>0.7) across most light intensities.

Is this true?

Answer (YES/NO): NO